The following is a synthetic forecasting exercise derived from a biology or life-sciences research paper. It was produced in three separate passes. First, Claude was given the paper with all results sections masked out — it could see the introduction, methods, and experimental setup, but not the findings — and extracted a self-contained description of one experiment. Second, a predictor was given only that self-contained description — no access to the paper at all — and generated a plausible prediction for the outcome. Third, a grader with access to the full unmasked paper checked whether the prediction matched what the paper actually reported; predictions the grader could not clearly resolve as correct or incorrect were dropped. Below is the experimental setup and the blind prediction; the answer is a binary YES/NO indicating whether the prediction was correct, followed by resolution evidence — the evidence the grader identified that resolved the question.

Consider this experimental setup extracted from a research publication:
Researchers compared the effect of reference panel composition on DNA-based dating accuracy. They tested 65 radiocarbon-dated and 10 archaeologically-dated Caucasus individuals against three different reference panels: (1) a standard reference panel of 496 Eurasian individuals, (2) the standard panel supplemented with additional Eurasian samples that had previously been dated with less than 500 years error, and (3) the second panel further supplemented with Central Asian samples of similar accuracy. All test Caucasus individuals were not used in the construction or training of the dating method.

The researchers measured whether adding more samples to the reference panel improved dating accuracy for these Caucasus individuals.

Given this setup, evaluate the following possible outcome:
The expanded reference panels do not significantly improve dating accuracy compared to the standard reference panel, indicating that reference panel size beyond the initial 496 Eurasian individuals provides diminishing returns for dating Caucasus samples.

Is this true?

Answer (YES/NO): YES